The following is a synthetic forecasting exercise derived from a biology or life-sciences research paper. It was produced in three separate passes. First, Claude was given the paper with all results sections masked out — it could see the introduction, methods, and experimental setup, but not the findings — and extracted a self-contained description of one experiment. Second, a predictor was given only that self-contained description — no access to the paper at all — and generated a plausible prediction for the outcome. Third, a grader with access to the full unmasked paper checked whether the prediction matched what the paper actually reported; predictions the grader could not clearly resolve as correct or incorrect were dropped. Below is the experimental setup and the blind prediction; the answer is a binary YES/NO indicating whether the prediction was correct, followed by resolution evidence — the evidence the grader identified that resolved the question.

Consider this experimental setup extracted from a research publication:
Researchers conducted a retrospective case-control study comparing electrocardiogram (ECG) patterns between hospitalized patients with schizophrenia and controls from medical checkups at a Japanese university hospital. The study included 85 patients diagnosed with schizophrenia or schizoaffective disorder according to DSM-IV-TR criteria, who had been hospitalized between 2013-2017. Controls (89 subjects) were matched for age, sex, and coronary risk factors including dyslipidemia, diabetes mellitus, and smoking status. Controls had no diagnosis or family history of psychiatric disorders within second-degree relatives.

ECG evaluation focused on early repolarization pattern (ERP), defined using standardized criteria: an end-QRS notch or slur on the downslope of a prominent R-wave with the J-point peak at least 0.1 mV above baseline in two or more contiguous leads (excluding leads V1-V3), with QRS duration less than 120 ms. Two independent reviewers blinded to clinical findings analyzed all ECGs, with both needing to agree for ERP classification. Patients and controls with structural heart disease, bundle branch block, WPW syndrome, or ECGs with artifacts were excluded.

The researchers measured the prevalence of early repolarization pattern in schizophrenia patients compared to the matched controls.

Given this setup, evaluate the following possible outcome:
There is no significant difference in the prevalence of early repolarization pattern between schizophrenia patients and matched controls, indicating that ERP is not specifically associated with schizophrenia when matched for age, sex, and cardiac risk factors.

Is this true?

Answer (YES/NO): NO